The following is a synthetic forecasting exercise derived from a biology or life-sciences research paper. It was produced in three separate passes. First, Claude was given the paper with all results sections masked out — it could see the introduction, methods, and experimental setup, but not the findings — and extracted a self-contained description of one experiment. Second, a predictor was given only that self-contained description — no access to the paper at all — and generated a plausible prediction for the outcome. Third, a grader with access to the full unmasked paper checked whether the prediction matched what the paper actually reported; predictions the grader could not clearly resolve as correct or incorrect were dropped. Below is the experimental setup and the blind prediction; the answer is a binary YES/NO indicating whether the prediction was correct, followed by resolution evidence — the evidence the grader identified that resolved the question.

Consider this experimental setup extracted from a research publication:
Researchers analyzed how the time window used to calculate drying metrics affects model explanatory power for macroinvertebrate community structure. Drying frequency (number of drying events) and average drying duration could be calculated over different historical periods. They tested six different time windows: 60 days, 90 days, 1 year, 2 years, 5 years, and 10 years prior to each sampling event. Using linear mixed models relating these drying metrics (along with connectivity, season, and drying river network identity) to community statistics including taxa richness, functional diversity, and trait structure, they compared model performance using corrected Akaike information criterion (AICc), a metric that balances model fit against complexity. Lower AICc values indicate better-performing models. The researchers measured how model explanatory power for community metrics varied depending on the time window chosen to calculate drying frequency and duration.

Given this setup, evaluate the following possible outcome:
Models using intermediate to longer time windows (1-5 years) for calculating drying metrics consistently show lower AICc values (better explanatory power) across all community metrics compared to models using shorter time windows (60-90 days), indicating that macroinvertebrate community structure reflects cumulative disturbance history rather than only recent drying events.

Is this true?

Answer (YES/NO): YES